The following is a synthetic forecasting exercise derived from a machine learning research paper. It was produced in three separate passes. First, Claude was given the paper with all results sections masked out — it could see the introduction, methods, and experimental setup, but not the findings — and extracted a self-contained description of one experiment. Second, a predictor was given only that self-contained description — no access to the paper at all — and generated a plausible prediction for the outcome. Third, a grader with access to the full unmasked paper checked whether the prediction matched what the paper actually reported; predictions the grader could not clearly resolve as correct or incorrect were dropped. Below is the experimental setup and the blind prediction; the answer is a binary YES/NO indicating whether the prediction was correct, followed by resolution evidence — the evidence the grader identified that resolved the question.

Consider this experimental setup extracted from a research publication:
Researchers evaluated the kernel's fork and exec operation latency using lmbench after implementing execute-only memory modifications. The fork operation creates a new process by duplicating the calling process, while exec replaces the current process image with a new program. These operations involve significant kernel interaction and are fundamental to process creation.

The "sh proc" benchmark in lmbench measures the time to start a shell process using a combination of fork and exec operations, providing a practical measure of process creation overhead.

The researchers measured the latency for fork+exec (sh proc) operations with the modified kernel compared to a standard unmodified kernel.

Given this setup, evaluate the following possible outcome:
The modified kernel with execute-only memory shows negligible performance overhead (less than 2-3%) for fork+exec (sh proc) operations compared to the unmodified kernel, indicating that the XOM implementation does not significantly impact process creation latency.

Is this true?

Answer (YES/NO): YES